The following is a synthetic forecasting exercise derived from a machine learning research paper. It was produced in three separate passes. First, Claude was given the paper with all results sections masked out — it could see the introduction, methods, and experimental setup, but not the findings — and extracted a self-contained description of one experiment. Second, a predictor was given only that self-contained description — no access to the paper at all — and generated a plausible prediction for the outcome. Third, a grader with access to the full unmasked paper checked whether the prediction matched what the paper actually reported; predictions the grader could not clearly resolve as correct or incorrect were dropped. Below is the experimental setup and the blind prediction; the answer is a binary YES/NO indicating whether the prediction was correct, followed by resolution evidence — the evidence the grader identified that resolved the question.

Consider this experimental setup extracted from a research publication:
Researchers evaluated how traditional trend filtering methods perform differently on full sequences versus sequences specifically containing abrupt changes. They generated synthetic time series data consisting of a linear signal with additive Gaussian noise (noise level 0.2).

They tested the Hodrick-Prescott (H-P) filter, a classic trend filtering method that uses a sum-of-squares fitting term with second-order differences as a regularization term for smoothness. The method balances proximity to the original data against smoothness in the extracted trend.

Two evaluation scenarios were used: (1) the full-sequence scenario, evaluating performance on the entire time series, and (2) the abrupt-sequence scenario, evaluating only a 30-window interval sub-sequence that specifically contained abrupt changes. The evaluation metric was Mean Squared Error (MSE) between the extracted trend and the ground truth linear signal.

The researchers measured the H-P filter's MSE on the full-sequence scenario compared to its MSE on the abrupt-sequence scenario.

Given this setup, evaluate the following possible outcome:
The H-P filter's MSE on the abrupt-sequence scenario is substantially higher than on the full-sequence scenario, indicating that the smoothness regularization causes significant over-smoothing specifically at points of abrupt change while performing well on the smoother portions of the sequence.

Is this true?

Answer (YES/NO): YES